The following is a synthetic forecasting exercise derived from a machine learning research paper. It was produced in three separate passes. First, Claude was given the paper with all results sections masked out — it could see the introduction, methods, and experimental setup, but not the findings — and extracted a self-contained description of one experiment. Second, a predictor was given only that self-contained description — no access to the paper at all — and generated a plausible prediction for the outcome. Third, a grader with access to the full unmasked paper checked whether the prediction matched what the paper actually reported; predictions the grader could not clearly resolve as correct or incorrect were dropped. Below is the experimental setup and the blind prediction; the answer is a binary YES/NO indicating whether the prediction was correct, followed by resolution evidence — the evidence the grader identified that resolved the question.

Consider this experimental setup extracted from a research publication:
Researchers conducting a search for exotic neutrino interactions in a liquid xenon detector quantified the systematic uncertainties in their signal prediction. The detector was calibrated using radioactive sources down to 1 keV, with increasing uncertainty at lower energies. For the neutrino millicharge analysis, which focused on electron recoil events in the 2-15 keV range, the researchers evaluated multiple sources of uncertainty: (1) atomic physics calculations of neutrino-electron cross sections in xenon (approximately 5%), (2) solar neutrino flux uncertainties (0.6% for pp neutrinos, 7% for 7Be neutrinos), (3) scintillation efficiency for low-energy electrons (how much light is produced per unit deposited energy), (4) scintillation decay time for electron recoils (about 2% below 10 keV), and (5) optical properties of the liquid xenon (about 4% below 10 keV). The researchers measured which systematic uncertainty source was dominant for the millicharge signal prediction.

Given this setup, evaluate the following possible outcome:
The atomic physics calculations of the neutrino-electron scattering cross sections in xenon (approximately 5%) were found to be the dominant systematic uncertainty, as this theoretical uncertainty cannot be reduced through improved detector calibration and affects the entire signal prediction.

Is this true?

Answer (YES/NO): NO